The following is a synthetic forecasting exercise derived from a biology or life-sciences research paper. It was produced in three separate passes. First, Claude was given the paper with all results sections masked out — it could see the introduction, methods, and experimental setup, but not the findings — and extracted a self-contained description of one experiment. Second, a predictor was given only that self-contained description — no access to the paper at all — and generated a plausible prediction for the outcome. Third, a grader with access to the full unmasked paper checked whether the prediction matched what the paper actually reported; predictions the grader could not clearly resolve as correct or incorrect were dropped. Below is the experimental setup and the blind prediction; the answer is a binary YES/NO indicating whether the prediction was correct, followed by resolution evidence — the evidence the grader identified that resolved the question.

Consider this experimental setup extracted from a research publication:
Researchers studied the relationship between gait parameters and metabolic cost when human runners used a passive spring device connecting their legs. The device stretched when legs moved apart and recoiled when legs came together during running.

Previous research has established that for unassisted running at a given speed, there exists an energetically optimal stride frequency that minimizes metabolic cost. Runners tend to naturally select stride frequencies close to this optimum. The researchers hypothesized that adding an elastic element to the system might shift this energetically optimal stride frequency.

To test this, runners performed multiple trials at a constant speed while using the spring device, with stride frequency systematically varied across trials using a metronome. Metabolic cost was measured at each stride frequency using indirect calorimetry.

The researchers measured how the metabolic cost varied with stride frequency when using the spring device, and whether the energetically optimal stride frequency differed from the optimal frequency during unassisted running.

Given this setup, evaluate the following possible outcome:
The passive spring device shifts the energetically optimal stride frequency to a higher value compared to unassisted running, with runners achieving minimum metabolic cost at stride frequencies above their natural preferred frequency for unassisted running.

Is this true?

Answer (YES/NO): YES